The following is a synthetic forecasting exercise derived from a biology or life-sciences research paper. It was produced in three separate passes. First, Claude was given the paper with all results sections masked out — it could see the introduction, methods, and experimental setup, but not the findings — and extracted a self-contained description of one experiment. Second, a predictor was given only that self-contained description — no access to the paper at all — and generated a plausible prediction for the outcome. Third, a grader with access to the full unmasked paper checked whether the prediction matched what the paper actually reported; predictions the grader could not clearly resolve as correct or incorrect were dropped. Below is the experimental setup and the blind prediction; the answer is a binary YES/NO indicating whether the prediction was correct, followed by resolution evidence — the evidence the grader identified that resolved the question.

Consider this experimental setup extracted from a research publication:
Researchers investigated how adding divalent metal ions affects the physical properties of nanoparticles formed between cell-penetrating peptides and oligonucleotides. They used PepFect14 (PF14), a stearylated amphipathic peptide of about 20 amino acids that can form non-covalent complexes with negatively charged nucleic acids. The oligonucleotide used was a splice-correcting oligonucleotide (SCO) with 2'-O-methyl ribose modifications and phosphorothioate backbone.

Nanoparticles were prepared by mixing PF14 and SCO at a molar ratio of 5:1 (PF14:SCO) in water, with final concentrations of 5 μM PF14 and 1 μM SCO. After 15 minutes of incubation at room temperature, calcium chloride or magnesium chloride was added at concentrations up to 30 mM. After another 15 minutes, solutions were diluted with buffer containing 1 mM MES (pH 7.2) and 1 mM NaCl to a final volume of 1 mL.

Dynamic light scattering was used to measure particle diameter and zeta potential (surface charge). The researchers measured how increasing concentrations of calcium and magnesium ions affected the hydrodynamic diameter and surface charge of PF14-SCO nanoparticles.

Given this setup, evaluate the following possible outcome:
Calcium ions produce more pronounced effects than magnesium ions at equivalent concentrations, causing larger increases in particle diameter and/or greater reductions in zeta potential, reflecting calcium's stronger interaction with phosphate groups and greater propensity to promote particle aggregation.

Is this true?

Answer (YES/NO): NO